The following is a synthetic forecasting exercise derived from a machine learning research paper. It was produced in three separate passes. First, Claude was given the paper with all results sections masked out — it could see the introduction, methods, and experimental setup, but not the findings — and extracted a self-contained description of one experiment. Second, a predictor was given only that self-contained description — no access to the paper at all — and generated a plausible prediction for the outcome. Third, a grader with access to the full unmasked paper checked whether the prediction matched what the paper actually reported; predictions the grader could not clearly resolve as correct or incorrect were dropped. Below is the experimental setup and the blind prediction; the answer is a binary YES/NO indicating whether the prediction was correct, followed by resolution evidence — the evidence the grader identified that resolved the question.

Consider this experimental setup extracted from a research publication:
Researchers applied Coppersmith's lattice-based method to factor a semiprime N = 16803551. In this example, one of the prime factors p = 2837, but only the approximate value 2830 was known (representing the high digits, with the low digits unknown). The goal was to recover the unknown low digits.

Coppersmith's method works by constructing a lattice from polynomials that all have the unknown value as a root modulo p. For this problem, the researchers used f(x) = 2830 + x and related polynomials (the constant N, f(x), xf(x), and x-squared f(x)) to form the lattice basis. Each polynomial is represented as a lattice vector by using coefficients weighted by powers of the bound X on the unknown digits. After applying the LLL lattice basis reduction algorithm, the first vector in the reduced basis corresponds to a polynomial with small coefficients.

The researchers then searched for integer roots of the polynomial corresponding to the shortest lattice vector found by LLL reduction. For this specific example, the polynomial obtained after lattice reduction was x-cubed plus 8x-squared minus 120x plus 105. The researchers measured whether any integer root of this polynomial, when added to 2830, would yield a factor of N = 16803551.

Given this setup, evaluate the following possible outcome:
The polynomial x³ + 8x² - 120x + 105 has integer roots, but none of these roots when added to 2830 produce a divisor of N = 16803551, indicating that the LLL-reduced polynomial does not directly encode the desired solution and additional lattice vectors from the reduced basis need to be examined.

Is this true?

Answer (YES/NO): NO